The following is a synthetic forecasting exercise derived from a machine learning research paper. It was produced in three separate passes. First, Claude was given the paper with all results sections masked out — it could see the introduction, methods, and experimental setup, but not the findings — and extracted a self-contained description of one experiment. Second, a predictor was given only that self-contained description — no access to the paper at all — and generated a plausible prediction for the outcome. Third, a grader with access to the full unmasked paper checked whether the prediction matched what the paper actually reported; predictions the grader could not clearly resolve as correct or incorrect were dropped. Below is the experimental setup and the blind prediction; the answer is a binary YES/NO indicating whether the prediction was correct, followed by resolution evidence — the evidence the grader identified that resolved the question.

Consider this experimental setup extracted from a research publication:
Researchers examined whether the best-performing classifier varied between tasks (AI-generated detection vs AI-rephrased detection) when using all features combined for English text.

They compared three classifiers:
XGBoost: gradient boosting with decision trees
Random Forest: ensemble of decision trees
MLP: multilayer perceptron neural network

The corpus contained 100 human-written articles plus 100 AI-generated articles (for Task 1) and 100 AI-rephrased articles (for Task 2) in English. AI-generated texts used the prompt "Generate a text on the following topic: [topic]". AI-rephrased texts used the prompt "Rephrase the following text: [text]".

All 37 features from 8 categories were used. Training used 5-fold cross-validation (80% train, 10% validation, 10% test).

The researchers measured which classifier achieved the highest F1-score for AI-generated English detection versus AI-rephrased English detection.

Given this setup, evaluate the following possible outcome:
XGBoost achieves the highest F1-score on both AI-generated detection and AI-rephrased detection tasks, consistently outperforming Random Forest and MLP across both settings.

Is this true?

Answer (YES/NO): NO